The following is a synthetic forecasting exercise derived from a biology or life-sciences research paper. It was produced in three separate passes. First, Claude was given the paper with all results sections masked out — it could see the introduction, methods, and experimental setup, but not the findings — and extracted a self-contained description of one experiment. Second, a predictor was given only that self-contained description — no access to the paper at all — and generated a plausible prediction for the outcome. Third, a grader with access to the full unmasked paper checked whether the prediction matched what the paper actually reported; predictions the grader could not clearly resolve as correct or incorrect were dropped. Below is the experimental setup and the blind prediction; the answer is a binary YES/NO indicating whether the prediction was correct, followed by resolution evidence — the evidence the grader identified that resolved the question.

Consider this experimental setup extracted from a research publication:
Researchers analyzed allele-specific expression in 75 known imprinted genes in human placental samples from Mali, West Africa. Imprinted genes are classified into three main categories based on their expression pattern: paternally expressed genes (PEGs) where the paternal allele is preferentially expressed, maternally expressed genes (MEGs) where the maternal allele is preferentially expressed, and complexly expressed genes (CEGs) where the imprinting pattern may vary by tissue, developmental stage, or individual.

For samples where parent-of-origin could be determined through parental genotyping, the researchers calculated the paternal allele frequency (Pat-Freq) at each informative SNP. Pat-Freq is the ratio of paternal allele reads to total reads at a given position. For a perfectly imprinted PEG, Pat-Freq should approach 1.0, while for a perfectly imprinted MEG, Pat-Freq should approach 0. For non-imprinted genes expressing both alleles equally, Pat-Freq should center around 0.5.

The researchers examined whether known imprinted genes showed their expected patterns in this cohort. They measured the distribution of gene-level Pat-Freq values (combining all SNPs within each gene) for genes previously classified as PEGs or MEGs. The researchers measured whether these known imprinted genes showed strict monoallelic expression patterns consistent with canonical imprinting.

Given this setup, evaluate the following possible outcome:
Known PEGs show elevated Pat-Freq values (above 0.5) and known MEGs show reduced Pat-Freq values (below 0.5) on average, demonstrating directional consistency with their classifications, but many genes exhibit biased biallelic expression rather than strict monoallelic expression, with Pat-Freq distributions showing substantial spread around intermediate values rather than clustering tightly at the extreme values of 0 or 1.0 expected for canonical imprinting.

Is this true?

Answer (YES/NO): YES